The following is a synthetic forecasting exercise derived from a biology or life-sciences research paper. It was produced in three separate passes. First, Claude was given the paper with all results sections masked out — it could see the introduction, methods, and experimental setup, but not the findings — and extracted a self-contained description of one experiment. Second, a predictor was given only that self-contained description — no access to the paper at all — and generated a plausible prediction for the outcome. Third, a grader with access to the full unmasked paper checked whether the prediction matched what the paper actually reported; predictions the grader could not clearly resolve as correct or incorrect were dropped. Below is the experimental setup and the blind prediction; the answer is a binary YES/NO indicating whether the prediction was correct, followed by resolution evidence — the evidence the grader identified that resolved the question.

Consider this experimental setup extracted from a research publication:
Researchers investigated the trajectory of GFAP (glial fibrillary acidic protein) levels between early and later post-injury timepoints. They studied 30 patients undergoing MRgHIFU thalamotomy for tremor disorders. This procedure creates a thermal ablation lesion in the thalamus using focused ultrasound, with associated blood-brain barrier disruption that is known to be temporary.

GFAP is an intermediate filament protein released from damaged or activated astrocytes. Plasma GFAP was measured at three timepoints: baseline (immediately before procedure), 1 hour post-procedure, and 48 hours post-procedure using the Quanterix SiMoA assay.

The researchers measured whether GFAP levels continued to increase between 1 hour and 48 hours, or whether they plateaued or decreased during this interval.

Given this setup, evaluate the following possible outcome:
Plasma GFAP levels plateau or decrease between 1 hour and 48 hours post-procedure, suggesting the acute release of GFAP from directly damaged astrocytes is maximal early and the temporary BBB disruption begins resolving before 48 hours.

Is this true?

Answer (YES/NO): NO